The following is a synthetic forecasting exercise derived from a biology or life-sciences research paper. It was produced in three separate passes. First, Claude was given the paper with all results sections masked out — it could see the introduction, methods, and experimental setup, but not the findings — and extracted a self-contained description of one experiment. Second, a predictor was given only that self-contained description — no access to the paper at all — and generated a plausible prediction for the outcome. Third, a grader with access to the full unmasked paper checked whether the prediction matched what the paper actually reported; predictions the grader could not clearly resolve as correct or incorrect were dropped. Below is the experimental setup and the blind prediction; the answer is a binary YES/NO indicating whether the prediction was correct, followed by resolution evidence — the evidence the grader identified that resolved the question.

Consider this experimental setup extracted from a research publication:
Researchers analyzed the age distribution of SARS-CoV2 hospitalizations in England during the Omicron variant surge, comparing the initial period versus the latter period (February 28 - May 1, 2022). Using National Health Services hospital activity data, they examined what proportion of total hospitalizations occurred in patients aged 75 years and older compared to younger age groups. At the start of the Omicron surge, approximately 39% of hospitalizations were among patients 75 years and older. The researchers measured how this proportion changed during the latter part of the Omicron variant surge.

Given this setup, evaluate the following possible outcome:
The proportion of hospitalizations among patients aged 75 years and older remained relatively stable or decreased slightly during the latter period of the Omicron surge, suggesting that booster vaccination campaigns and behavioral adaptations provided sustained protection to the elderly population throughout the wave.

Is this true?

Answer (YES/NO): NO